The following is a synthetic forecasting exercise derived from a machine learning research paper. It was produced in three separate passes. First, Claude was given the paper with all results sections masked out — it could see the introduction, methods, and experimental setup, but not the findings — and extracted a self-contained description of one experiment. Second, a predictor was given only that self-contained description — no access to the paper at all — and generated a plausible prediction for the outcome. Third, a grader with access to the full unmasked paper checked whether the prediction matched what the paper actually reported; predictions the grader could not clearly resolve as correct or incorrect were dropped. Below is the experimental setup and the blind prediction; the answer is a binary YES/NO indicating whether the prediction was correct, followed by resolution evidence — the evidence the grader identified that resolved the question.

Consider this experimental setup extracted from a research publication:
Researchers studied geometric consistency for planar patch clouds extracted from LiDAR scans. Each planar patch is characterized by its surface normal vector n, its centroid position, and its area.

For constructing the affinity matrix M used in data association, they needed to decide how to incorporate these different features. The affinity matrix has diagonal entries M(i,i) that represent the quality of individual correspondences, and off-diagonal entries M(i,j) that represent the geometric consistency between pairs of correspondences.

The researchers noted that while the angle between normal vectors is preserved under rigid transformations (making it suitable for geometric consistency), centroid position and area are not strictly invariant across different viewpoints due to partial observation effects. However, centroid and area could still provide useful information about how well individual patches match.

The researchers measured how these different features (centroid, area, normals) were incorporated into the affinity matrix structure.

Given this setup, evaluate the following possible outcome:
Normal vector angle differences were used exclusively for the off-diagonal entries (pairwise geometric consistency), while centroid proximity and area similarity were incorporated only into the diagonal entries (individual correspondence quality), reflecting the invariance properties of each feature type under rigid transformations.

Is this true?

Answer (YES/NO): YES